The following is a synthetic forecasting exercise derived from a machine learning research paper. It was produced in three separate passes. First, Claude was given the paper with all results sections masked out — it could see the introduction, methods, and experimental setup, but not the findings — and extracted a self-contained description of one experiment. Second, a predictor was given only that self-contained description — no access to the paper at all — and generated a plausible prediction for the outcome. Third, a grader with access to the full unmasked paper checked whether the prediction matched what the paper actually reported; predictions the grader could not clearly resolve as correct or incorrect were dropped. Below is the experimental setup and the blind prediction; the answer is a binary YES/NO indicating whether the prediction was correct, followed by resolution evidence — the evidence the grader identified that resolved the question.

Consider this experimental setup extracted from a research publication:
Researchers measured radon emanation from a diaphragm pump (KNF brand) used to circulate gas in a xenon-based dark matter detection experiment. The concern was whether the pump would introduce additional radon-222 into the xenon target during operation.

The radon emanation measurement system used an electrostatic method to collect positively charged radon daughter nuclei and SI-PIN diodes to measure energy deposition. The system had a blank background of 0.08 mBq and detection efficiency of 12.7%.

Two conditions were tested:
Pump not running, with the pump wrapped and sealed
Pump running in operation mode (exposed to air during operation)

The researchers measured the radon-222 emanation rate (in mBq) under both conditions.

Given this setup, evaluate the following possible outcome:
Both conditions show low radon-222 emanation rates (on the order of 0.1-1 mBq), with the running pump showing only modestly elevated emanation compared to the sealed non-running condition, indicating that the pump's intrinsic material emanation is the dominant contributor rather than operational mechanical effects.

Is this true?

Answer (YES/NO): NO